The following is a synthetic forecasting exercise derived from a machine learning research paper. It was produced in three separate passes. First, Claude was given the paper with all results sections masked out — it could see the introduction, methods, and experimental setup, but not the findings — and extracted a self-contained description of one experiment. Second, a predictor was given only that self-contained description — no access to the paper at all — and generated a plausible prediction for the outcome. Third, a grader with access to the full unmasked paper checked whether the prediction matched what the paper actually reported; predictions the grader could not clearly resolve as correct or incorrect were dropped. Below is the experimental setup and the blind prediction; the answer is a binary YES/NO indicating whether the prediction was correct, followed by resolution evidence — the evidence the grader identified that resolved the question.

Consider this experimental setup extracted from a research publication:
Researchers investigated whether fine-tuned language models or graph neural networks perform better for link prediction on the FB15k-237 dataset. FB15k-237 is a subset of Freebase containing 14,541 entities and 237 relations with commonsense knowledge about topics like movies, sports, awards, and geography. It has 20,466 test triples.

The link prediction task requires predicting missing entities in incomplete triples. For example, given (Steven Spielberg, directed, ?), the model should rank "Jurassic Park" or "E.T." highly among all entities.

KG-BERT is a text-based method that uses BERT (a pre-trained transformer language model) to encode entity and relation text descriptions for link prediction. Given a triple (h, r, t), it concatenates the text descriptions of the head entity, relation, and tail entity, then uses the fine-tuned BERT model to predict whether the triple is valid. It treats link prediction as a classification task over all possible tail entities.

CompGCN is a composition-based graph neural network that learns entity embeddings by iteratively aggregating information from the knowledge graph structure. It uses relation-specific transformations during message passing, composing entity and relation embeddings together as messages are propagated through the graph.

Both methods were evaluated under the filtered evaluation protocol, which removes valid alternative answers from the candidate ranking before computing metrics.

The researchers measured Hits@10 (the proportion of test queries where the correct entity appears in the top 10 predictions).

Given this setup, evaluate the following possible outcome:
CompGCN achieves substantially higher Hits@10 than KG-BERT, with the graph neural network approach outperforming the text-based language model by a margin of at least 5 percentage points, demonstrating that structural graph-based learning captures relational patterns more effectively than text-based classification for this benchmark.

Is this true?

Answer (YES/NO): YES